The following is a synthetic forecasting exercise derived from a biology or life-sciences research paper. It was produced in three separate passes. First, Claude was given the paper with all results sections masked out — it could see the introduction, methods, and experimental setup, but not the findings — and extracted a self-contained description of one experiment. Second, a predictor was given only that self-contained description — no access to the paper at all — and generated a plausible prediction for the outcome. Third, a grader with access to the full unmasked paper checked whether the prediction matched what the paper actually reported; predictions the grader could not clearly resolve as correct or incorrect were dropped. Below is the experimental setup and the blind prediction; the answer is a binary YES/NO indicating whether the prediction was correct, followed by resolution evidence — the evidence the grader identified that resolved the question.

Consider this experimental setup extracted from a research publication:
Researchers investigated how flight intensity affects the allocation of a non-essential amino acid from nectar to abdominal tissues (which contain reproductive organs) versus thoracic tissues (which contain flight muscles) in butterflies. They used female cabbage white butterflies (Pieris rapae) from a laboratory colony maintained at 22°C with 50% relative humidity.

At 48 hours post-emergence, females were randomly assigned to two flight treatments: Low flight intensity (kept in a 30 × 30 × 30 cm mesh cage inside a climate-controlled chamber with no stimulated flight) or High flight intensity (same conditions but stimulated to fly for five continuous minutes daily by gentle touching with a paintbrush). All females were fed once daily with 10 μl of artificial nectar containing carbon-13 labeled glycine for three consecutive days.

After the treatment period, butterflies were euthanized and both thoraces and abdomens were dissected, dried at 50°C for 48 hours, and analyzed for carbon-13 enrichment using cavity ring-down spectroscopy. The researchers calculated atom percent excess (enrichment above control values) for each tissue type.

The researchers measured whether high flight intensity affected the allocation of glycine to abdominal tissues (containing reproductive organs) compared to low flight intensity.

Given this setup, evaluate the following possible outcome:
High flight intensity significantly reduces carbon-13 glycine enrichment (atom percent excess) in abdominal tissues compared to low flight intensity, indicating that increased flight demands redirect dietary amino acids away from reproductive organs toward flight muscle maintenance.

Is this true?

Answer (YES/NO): YES